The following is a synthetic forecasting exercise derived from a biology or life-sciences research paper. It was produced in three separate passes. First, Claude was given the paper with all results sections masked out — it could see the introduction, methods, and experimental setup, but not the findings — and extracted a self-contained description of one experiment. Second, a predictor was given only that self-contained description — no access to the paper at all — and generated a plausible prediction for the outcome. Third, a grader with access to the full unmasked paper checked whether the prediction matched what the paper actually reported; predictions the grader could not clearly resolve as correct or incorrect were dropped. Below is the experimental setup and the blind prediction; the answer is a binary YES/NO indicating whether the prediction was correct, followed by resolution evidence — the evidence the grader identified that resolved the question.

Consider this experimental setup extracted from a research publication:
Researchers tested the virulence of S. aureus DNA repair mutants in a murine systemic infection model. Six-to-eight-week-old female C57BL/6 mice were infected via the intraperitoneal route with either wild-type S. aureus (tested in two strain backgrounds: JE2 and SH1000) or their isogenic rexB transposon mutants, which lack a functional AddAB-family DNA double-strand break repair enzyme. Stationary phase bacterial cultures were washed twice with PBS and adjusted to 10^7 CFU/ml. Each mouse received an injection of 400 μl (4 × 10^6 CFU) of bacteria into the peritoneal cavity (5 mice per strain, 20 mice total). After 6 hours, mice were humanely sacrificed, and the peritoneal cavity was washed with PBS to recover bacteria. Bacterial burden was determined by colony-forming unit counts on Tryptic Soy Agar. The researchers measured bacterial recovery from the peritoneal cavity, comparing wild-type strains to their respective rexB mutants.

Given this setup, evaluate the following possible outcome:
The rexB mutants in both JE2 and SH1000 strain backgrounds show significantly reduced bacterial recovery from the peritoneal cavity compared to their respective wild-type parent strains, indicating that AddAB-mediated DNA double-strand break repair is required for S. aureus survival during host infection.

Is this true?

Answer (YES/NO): YES